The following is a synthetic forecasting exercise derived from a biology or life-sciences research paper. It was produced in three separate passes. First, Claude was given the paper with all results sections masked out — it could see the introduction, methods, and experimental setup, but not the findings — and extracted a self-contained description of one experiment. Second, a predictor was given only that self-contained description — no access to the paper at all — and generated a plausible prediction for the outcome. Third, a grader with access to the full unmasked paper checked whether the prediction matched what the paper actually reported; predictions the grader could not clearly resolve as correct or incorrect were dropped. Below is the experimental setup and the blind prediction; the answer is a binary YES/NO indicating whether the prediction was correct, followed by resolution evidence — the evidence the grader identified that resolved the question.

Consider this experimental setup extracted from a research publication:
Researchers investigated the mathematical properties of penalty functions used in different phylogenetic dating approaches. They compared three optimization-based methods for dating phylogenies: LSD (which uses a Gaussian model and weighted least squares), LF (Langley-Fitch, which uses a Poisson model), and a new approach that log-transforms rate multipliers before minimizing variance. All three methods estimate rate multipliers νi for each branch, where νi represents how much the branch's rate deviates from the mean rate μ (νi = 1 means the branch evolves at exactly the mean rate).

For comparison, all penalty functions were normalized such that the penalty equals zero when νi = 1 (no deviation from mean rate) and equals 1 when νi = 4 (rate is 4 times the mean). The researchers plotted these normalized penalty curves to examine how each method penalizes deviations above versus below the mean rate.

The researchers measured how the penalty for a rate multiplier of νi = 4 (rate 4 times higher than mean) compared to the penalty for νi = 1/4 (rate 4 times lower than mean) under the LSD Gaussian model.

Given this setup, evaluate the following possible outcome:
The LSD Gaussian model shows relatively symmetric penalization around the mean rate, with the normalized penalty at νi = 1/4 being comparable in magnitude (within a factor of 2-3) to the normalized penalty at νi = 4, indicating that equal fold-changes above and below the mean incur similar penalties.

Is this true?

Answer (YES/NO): NO